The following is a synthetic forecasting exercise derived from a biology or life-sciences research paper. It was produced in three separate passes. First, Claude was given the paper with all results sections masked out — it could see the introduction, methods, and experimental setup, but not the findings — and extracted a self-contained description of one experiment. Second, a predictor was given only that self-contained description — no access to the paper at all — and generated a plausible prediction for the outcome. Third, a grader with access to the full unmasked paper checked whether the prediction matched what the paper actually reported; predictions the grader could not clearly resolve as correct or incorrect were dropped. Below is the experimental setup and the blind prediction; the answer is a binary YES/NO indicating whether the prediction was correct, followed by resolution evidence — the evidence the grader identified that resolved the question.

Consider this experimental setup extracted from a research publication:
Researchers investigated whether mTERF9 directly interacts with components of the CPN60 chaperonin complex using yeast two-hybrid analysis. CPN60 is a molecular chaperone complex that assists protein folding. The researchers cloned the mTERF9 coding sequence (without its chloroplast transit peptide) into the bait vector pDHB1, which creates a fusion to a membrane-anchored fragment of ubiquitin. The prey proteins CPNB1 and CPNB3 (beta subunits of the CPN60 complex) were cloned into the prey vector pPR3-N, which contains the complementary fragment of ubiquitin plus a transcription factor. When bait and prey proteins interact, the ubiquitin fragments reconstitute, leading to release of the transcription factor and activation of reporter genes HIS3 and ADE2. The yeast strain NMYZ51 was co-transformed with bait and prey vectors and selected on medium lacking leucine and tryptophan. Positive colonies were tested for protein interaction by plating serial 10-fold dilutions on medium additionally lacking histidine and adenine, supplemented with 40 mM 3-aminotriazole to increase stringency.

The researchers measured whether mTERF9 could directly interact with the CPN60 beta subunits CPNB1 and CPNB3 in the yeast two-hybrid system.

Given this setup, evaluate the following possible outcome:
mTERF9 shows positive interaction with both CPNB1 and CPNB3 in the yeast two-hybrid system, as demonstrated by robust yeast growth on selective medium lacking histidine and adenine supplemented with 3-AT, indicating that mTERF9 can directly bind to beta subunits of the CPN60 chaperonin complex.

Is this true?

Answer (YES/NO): YES